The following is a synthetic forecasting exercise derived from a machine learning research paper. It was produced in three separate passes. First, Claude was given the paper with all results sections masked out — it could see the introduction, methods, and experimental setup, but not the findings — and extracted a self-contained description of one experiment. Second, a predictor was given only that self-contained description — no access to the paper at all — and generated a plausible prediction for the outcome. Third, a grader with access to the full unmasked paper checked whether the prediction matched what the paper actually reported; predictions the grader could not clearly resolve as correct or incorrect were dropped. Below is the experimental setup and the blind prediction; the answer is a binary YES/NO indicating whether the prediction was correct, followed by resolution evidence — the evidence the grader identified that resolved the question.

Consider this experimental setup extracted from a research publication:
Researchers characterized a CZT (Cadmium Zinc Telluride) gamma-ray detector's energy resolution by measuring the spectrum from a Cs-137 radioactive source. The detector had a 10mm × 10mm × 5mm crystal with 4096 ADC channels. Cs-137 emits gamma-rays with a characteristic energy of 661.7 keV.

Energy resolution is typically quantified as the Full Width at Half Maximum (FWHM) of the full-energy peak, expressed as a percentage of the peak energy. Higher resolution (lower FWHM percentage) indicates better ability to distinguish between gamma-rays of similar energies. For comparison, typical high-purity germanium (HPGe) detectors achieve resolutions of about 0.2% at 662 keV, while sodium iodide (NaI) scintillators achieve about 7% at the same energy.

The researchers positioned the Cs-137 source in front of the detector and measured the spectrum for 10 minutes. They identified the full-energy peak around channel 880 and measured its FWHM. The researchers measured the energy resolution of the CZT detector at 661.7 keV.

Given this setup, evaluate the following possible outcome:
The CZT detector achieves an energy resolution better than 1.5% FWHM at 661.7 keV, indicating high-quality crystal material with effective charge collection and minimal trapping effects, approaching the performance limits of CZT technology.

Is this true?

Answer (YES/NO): NO